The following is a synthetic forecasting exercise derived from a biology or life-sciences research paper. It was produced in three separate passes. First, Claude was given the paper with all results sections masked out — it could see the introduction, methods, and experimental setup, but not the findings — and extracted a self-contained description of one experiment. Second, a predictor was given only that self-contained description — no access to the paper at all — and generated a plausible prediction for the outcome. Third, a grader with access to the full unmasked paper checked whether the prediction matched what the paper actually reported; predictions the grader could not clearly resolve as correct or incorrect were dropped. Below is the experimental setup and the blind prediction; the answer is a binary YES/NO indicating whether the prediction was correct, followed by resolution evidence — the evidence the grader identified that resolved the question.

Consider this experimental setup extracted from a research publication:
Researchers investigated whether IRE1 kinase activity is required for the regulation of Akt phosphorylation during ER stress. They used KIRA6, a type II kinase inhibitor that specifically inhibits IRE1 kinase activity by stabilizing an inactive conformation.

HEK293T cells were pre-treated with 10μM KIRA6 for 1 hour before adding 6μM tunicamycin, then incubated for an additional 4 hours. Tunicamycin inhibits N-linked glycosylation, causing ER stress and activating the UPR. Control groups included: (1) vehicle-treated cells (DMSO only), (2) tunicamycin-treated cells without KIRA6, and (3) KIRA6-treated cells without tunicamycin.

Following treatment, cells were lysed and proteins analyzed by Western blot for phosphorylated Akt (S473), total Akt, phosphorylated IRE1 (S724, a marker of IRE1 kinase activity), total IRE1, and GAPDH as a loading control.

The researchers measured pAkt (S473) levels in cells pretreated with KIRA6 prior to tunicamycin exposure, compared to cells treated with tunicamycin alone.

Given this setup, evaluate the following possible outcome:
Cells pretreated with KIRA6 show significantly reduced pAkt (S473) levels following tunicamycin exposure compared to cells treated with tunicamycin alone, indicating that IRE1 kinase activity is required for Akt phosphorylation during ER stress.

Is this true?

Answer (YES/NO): NO